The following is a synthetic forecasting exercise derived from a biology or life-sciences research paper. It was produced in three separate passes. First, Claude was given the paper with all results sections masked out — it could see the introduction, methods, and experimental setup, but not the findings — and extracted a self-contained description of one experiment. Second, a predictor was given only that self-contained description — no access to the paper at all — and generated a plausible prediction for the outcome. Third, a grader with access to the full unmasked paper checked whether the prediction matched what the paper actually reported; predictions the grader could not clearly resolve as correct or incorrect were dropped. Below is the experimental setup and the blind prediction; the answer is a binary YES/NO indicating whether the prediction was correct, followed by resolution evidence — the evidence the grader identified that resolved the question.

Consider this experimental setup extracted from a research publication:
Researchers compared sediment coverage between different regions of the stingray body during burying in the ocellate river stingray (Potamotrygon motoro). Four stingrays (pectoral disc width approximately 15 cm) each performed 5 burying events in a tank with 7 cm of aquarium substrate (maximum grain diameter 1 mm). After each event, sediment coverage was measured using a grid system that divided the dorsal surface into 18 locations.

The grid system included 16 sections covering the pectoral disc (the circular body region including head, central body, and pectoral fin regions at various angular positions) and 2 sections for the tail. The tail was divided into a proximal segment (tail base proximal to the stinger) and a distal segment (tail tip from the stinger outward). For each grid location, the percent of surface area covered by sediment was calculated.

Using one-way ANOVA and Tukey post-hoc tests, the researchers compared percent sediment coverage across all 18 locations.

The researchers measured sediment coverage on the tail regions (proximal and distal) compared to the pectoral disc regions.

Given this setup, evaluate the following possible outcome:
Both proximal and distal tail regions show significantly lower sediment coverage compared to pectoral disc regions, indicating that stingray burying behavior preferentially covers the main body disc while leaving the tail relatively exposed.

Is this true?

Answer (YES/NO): NO